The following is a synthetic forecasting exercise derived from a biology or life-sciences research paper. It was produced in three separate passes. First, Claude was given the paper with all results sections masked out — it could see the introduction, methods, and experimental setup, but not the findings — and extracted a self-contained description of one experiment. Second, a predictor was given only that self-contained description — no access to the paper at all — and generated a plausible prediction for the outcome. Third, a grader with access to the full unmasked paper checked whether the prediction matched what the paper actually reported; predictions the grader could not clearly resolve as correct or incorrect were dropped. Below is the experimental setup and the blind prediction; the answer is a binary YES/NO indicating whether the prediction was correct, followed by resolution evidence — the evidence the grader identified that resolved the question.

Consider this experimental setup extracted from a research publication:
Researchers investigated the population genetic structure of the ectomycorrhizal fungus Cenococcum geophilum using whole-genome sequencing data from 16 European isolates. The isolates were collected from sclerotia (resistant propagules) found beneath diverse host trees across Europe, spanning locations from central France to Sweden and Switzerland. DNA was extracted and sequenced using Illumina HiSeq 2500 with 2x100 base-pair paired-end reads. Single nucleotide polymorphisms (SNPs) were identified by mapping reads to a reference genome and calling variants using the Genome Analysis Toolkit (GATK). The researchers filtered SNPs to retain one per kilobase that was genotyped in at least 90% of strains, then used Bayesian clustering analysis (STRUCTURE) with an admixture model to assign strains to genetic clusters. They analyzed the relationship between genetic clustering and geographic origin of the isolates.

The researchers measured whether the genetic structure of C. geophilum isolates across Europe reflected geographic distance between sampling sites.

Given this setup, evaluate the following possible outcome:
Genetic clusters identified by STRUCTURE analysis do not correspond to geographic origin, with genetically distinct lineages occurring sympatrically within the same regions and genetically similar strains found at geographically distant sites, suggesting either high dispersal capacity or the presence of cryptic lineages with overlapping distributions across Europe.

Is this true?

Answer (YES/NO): YES